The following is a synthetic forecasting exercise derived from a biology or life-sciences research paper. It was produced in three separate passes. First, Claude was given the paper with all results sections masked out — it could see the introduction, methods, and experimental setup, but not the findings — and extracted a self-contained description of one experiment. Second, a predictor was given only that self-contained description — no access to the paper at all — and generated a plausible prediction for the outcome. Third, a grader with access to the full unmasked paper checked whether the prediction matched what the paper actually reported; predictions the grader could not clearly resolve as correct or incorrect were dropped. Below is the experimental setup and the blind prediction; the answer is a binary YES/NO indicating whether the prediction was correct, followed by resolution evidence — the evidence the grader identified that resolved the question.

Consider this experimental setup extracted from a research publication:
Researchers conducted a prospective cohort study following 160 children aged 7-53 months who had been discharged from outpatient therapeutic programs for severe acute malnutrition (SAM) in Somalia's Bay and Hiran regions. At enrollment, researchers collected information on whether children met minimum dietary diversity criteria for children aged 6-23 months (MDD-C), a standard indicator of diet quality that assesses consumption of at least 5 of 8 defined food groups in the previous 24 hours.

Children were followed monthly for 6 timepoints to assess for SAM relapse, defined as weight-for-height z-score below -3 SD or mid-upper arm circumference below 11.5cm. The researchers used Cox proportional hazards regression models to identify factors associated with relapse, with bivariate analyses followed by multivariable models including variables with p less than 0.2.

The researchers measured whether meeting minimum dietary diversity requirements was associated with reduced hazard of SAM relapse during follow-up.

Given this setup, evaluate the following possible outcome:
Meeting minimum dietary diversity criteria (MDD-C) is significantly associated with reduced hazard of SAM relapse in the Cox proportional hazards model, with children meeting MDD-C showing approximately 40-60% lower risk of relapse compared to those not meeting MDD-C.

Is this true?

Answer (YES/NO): NO